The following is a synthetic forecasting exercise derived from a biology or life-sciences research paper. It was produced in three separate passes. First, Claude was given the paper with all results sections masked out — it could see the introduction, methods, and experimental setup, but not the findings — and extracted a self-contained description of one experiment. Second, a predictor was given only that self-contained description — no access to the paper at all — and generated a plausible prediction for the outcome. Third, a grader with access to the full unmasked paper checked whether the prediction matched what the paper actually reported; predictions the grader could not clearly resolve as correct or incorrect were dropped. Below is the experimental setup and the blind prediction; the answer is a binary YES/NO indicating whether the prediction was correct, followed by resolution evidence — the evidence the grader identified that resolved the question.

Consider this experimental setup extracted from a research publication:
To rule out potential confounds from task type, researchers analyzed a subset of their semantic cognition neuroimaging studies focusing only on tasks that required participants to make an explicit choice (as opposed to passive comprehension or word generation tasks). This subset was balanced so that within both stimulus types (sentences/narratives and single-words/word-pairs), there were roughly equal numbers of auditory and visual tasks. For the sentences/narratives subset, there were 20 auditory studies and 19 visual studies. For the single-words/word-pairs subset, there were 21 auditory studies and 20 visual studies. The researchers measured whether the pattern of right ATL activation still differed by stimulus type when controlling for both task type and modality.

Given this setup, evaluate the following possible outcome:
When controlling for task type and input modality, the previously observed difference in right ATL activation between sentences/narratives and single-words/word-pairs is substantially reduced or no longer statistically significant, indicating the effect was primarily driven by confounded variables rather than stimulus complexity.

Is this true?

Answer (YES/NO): NO